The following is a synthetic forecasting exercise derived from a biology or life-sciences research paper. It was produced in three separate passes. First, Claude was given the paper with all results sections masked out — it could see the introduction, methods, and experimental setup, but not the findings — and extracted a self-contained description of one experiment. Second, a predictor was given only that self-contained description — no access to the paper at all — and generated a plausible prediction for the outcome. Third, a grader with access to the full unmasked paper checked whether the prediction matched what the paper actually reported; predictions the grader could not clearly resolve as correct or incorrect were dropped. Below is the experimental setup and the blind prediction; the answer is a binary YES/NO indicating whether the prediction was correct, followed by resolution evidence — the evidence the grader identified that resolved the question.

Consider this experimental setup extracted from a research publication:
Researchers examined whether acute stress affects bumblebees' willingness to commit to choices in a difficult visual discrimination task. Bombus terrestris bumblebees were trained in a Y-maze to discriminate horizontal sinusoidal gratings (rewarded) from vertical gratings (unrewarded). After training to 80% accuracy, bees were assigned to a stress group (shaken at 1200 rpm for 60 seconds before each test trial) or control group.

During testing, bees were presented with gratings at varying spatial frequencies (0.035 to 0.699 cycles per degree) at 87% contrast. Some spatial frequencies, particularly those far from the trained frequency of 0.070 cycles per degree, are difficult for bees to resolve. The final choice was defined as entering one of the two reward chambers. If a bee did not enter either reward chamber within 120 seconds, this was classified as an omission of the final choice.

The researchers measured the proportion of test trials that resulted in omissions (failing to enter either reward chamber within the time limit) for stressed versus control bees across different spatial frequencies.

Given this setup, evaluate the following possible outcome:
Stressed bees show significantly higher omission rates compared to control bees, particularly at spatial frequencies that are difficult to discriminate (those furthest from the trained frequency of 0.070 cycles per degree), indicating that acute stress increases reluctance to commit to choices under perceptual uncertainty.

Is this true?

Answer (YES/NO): NO